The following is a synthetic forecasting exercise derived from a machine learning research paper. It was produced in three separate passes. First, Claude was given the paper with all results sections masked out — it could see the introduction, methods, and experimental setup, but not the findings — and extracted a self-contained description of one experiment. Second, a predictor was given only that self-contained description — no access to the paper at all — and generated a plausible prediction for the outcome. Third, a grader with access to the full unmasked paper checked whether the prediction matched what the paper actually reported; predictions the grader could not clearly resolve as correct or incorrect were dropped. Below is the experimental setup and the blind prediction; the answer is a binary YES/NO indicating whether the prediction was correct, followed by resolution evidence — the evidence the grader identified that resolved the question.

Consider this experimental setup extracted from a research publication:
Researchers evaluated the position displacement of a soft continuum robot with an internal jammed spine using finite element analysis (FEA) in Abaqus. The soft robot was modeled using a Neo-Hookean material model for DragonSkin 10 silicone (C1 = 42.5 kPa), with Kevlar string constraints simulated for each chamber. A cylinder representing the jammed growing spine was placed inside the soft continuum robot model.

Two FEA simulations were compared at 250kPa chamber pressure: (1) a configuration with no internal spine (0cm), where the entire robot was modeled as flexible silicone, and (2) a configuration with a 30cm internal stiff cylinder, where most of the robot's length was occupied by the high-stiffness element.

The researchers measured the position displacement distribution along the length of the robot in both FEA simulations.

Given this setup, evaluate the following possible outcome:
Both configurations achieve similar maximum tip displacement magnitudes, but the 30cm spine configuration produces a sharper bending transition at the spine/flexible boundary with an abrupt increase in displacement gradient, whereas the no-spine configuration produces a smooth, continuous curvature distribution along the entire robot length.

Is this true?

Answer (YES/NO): NO